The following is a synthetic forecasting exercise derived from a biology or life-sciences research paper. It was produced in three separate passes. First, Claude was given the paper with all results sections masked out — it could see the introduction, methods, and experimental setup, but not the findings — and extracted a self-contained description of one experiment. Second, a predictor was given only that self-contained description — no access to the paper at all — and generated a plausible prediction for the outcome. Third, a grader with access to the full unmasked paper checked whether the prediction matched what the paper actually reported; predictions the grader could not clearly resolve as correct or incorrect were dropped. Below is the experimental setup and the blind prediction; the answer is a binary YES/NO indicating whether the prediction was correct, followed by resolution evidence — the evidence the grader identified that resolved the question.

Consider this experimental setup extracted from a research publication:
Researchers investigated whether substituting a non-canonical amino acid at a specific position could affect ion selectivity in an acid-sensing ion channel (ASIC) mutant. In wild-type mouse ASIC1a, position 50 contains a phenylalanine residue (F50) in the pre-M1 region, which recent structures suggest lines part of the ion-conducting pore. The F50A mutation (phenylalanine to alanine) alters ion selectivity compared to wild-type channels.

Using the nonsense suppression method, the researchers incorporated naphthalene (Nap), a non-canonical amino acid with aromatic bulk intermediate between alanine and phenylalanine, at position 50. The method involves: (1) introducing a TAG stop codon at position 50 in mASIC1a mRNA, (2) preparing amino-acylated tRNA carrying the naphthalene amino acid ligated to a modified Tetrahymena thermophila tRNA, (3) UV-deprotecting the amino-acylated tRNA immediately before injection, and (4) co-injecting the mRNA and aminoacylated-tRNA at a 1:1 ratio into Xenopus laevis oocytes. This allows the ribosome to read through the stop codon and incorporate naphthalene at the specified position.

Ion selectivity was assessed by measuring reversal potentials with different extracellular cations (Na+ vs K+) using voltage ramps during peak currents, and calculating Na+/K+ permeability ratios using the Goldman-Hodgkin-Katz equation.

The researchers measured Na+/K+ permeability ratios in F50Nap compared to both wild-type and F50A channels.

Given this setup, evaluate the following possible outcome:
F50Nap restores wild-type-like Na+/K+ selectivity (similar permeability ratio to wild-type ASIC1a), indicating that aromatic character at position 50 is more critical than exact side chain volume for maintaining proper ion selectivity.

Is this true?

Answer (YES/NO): NO